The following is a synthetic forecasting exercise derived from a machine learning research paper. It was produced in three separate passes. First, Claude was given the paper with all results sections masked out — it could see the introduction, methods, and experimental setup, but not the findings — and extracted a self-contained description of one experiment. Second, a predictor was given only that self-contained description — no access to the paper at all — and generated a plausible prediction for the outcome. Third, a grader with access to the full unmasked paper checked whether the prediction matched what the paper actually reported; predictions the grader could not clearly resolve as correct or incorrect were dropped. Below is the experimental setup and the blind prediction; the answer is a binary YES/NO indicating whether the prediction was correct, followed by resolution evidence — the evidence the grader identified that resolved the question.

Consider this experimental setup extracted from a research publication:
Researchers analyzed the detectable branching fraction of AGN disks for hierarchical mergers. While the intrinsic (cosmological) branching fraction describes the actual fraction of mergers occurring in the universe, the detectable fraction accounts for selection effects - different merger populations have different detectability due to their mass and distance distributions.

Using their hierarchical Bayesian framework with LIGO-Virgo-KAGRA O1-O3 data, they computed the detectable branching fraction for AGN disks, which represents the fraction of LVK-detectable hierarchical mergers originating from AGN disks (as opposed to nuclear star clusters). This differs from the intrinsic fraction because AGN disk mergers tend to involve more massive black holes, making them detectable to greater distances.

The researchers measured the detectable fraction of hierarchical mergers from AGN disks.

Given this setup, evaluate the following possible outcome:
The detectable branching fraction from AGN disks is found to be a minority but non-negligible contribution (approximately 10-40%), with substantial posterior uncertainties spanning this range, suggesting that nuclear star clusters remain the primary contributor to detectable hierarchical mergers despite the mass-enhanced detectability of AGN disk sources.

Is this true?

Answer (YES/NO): YES